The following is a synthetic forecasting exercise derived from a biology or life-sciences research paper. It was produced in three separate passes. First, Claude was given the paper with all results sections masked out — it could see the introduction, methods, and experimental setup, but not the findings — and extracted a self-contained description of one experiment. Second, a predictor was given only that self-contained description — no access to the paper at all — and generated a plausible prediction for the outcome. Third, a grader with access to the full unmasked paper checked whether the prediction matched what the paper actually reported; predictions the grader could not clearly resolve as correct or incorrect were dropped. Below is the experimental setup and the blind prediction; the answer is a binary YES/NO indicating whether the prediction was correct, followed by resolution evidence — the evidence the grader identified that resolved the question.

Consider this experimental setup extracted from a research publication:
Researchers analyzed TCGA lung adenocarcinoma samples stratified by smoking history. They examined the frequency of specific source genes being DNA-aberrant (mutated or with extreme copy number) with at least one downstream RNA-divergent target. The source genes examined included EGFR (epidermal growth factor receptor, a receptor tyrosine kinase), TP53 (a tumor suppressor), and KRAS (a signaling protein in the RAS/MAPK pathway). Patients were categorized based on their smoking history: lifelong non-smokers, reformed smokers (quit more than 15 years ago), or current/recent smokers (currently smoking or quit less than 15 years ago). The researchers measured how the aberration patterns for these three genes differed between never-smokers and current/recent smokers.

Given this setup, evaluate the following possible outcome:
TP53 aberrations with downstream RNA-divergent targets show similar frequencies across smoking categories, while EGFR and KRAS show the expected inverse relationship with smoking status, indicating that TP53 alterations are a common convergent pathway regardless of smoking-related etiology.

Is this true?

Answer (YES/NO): NO